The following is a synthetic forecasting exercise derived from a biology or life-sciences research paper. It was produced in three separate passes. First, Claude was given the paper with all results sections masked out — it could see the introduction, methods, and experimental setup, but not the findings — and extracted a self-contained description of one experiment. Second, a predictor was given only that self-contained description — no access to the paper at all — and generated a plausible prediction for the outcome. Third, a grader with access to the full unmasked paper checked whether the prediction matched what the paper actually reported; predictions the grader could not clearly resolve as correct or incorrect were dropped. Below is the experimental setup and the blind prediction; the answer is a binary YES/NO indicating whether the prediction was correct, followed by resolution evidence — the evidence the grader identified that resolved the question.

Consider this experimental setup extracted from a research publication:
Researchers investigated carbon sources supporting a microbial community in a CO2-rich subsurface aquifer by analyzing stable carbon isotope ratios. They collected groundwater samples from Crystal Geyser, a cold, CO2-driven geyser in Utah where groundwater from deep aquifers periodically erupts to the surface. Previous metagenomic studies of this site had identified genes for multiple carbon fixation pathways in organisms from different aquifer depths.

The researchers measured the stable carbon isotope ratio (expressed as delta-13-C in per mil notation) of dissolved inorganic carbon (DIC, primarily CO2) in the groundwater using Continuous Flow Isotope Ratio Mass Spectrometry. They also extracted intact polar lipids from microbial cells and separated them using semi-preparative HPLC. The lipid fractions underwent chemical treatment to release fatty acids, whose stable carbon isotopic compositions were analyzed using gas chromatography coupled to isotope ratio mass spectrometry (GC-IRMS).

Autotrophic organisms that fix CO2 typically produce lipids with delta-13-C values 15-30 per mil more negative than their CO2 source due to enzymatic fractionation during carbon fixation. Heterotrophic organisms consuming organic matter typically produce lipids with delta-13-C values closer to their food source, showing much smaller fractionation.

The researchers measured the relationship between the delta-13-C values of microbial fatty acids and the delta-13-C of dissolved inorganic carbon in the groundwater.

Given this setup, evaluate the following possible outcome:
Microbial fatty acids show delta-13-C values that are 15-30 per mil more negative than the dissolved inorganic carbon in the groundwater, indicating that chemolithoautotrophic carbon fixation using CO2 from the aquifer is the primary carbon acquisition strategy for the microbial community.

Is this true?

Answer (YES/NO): YES